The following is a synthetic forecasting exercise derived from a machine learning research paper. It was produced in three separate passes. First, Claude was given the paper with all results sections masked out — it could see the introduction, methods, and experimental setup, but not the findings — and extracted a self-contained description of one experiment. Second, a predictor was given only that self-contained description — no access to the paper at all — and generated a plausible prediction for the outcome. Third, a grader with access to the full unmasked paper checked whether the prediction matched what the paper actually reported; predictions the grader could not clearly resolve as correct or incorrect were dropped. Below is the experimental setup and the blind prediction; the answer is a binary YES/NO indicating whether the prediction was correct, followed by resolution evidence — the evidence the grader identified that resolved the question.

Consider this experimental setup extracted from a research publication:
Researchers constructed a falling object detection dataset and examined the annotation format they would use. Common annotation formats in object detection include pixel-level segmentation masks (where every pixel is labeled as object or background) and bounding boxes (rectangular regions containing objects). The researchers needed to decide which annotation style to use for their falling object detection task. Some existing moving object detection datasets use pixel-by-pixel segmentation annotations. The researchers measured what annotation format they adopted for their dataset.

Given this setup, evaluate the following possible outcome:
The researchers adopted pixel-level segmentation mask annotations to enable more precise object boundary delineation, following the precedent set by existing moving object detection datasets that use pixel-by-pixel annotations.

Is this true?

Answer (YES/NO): NO